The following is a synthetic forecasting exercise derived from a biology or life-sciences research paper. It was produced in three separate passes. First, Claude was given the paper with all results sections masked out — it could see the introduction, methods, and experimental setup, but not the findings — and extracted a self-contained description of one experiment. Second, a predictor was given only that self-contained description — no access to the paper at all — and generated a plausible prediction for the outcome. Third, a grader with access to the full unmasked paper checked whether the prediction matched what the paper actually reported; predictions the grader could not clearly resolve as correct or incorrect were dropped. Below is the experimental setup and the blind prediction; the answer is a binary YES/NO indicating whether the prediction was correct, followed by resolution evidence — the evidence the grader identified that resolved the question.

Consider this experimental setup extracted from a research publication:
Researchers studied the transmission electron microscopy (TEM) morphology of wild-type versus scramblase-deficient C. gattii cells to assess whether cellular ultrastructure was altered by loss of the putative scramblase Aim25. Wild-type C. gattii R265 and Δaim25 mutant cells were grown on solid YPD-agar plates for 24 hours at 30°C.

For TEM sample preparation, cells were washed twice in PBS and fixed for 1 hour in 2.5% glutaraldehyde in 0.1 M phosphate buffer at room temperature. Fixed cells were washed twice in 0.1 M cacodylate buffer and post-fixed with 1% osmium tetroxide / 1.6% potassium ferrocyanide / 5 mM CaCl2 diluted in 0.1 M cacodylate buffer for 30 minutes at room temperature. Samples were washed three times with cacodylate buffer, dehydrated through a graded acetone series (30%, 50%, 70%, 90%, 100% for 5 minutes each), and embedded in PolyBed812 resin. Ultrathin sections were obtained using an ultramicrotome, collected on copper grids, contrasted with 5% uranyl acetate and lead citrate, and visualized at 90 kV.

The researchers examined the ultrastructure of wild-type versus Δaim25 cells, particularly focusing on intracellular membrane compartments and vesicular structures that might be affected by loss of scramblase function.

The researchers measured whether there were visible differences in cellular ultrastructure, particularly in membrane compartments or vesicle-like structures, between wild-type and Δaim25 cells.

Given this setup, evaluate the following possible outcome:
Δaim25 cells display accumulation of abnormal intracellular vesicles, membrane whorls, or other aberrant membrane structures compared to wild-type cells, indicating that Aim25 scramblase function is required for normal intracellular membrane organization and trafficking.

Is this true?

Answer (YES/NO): YES